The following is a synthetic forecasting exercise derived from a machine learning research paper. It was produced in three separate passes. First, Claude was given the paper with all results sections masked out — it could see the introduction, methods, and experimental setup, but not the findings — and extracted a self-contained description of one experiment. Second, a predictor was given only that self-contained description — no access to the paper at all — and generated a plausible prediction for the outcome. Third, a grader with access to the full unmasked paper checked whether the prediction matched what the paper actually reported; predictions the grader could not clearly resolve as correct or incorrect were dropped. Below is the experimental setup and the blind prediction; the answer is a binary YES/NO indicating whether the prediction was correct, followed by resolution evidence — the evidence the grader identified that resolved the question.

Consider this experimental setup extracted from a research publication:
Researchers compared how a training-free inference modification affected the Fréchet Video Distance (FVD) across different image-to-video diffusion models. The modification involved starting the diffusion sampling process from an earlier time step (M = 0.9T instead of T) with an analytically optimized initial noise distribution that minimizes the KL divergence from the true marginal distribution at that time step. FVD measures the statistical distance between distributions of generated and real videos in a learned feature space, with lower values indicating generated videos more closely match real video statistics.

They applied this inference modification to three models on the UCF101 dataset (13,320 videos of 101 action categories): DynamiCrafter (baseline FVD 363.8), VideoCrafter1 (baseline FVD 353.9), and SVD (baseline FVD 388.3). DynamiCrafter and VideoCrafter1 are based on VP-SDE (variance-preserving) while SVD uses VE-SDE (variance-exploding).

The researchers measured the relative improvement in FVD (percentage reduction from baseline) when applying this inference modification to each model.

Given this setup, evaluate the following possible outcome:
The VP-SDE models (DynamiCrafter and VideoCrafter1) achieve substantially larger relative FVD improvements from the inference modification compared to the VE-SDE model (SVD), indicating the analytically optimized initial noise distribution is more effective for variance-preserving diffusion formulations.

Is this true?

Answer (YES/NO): NO